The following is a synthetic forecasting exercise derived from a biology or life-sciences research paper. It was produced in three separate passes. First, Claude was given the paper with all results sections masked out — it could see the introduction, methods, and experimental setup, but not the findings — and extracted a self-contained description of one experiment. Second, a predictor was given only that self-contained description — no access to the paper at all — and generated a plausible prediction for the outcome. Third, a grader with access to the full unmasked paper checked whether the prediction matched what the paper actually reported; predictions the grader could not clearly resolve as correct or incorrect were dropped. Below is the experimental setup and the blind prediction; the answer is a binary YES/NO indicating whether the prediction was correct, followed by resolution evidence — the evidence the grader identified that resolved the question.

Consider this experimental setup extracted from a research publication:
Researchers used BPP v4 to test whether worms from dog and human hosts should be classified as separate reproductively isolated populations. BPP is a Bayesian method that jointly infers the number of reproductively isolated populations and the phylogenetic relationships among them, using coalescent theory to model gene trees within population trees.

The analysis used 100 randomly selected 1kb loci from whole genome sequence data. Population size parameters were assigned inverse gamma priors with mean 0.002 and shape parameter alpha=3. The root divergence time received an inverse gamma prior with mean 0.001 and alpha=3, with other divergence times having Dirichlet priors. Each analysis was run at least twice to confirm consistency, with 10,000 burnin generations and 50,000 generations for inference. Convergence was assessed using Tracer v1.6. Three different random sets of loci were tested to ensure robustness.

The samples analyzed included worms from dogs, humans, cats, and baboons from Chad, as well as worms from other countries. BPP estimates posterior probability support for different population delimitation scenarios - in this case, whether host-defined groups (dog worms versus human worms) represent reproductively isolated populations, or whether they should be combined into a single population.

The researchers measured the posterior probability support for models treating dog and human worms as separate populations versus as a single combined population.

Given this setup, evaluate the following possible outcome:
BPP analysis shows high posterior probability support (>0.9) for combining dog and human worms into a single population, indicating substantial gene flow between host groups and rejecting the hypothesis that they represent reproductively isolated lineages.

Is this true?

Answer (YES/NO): YES